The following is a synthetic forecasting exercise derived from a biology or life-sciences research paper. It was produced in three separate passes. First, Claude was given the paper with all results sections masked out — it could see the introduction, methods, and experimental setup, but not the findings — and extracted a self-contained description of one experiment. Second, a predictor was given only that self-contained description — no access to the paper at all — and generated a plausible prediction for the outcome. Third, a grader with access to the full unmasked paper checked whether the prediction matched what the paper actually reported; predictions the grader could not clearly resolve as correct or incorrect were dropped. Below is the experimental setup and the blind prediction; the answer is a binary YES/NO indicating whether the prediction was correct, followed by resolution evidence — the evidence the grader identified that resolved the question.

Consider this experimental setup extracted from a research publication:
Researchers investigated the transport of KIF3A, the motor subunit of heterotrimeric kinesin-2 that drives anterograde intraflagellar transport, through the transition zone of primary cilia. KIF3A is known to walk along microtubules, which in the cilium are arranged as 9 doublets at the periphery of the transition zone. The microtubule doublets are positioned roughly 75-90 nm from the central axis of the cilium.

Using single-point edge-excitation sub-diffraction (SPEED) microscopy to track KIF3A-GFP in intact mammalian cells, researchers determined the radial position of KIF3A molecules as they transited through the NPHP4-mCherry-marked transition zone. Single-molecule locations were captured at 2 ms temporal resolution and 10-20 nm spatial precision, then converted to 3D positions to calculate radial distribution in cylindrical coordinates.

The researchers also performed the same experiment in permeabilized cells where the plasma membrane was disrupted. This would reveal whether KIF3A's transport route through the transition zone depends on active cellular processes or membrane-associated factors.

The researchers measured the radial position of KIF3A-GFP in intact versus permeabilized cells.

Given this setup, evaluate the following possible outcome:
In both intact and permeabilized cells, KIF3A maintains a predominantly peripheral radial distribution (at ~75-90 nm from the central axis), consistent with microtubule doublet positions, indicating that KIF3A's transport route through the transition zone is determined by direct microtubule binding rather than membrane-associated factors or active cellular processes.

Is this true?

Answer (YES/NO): NO